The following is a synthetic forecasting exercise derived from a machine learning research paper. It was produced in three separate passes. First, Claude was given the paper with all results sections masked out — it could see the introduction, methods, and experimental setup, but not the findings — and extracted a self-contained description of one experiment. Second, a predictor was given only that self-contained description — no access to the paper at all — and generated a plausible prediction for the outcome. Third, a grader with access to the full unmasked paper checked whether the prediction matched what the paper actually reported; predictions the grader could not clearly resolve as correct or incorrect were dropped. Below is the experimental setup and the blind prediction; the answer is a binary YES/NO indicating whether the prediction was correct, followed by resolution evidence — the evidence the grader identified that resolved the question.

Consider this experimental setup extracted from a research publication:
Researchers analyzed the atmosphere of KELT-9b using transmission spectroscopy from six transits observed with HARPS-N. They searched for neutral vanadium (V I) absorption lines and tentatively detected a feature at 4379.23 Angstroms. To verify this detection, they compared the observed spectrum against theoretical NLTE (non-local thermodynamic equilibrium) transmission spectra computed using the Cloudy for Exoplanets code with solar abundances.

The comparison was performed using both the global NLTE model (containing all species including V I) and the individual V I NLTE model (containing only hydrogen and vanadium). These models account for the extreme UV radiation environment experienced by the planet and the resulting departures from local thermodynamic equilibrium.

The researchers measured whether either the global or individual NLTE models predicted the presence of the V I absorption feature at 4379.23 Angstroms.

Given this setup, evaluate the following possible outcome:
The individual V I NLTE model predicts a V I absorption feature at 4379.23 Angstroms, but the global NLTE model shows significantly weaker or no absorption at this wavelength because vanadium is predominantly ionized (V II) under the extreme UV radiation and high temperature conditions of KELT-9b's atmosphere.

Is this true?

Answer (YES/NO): NO